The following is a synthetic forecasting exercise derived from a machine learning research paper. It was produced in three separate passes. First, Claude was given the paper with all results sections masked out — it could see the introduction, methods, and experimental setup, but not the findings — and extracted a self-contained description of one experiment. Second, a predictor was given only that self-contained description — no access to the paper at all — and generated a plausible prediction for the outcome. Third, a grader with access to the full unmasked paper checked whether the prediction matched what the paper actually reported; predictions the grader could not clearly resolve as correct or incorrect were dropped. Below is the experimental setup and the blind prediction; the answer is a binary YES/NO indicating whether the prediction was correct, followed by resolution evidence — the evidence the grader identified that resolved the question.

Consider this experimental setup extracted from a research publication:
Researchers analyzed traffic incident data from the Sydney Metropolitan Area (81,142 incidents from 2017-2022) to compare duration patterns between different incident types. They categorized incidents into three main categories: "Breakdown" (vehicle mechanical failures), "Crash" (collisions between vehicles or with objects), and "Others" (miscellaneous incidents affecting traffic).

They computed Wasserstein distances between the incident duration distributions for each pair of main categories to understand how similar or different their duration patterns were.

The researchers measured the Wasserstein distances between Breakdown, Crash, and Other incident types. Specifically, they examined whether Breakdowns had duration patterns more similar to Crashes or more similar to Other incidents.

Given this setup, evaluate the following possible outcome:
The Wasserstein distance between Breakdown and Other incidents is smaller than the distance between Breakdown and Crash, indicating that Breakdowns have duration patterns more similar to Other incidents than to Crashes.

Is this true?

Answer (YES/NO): NO